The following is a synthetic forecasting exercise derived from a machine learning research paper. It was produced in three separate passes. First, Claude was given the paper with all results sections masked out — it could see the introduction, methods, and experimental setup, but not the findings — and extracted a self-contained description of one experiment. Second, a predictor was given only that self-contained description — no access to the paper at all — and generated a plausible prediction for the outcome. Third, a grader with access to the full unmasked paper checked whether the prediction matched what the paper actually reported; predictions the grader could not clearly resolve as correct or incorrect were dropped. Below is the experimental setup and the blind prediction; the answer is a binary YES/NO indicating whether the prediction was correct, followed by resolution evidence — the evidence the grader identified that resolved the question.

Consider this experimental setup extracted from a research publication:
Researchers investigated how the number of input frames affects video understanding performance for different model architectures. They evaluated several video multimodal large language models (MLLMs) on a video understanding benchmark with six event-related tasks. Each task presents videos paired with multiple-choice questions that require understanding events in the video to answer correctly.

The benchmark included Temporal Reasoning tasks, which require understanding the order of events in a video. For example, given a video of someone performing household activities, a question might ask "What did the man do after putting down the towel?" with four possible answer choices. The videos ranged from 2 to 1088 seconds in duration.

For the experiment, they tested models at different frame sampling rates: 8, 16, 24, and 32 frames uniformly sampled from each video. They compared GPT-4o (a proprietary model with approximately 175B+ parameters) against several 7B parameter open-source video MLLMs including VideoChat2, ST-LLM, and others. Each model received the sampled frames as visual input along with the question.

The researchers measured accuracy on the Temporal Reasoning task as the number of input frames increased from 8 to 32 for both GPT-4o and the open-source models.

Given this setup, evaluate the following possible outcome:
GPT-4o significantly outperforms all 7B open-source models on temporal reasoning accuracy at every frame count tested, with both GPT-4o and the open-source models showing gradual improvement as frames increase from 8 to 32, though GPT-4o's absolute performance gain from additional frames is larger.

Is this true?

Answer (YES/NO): NO